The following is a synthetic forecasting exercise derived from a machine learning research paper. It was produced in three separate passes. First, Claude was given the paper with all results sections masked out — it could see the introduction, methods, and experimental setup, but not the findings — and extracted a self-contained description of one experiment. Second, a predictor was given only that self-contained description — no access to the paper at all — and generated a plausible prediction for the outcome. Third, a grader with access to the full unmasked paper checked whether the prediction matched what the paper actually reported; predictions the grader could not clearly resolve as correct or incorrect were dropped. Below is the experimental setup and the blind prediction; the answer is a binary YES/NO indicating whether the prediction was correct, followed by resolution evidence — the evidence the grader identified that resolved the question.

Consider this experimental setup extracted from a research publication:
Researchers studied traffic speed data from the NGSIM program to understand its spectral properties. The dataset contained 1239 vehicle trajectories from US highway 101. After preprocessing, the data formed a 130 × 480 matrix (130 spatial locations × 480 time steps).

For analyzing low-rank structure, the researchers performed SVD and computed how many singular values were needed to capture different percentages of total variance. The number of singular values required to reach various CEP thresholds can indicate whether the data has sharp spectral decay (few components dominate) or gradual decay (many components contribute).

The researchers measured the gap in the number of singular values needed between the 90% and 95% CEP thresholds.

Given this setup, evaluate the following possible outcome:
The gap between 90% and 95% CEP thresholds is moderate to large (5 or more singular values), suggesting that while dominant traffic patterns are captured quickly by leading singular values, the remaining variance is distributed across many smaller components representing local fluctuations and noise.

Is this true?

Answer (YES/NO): YES